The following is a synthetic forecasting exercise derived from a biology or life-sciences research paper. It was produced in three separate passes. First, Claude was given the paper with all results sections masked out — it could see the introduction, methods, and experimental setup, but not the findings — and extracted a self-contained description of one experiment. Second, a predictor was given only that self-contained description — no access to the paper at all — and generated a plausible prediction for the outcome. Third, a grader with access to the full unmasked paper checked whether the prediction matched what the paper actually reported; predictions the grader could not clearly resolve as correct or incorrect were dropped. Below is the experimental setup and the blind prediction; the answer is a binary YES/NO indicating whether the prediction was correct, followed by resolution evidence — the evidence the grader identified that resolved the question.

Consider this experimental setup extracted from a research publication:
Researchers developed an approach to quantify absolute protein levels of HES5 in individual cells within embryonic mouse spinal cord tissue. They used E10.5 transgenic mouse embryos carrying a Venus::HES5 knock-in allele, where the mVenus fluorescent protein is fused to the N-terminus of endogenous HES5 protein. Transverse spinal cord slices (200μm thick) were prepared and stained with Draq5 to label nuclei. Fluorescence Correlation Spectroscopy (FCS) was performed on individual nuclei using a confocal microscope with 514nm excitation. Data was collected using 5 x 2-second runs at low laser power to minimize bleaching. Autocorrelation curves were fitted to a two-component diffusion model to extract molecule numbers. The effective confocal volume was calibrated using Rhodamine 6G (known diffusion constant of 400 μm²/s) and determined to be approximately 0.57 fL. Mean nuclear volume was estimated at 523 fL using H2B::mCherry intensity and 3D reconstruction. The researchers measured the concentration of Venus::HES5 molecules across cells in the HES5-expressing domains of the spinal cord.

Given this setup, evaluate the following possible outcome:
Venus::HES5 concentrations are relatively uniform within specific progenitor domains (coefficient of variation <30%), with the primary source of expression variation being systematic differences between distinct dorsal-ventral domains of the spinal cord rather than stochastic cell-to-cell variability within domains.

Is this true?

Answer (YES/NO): NO